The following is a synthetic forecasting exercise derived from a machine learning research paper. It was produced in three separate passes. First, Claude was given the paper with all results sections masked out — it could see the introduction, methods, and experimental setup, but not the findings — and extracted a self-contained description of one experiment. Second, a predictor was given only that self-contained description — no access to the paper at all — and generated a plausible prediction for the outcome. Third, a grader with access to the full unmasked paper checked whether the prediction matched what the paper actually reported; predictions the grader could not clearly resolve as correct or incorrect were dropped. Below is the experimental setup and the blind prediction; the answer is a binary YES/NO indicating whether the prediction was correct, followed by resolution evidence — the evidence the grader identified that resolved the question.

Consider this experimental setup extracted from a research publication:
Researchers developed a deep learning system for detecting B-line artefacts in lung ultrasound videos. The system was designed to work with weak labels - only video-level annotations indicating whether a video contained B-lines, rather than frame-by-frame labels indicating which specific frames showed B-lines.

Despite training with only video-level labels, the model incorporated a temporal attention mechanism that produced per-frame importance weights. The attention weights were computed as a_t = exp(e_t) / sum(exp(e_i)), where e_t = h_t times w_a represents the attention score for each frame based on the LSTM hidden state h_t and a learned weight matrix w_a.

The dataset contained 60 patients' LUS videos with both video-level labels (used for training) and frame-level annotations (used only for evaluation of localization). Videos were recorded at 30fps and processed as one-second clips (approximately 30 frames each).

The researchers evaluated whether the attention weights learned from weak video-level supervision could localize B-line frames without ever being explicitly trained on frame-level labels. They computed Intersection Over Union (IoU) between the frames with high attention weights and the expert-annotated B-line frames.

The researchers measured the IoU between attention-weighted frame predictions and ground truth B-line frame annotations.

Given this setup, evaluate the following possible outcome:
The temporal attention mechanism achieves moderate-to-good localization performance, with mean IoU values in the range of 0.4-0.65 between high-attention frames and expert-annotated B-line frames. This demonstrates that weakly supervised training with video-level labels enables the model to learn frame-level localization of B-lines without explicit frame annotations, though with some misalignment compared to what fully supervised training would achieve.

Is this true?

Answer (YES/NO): NO